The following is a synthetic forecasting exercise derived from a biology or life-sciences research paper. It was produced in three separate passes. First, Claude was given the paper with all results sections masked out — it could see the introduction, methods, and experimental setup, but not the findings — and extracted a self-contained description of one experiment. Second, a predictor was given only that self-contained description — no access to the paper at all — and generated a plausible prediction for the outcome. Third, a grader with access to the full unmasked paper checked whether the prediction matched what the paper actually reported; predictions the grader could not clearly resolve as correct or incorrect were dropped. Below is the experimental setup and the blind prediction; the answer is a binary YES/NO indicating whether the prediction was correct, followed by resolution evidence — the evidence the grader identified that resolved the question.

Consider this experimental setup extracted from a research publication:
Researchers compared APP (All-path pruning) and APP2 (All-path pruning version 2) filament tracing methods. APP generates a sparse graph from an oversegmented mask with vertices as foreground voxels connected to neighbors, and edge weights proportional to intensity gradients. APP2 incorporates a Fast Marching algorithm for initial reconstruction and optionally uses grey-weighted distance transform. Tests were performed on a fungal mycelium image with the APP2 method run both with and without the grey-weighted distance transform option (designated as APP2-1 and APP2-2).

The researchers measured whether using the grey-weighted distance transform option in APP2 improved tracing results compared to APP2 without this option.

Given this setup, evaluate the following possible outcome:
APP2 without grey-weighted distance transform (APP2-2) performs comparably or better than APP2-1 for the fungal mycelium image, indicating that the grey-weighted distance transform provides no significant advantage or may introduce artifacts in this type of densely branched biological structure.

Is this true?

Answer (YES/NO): NO